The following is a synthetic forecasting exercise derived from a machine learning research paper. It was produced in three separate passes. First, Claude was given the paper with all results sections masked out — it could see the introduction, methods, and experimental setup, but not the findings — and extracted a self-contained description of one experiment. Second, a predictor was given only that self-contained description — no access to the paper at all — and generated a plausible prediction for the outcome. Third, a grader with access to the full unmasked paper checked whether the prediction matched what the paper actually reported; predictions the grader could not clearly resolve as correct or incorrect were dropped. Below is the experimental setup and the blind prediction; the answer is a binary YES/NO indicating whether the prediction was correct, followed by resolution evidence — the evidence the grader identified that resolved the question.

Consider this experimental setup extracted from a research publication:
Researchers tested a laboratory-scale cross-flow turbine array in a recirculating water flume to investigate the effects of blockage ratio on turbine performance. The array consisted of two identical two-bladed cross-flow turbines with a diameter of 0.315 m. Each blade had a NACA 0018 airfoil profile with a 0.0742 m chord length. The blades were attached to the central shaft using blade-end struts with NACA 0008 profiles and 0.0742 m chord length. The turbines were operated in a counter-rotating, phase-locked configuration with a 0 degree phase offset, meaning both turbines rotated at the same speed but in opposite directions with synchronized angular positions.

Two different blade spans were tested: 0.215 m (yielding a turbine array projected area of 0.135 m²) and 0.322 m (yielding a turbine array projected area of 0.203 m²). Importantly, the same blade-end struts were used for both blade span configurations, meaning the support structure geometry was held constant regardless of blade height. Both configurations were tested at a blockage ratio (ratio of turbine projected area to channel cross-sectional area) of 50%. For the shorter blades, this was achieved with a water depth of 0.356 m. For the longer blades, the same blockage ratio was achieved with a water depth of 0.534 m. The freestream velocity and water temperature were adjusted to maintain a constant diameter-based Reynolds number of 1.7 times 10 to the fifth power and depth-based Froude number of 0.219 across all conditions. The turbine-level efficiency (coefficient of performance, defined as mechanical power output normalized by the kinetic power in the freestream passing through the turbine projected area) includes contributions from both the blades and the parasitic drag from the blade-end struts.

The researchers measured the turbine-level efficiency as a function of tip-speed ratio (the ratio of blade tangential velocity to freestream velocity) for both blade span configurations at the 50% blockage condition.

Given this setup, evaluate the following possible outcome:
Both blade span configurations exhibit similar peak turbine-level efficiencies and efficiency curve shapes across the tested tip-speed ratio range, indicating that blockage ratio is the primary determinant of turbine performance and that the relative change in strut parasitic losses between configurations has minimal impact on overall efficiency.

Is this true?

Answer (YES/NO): NO